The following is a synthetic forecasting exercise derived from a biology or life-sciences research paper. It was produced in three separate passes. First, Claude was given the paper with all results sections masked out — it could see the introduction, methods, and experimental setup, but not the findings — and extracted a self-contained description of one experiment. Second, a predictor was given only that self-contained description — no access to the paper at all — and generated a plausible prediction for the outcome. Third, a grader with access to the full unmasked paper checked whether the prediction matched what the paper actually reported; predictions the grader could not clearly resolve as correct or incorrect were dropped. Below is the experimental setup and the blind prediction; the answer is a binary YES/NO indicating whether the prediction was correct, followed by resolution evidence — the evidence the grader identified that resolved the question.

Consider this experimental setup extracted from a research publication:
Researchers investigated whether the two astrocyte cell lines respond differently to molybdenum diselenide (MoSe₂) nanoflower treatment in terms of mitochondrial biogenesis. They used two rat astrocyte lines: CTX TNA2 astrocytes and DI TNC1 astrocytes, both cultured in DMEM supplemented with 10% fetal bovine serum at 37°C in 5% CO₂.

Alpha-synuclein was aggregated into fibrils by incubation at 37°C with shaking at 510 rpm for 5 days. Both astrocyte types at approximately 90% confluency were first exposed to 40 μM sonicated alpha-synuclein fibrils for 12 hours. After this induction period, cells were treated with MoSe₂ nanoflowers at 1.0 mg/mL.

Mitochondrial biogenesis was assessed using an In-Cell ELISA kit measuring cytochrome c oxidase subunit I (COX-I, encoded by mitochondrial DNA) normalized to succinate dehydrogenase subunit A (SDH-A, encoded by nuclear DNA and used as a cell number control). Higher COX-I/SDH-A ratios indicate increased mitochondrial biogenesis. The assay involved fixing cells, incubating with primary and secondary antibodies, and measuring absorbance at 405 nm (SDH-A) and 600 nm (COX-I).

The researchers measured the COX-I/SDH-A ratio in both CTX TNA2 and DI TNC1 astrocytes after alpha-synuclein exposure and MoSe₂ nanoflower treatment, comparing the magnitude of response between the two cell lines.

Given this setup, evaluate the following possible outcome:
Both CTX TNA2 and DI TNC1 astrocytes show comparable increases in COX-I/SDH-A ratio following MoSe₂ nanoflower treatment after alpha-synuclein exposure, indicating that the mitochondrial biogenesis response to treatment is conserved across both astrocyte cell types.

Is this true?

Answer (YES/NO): YES